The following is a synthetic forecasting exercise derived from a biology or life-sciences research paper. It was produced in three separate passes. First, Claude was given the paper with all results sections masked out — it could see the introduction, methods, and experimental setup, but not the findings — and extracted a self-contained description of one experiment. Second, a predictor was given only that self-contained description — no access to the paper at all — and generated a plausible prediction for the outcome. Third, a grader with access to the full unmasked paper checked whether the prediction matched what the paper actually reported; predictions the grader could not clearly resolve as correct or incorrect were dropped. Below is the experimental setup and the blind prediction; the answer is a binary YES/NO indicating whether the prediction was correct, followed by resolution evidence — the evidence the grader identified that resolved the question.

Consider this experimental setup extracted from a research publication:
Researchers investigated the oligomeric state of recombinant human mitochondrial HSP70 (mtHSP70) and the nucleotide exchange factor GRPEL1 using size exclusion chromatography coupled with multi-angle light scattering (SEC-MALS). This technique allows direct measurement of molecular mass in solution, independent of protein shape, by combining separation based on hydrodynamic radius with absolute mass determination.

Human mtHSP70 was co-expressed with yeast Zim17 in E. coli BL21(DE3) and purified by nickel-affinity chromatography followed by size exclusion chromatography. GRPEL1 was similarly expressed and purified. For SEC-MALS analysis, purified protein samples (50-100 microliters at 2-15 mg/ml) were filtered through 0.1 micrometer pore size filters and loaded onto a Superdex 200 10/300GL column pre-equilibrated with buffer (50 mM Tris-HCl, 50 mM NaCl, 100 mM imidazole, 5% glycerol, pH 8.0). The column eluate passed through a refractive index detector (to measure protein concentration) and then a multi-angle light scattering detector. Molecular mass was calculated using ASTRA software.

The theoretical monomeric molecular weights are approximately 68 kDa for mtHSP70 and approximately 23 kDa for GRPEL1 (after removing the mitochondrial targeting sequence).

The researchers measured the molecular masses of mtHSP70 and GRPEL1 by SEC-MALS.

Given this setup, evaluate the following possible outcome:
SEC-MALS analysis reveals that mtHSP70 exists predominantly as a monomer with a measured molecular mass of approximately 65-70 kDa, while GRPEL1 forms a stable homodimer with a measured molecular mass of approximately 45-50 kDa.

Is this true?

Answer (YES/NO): YES